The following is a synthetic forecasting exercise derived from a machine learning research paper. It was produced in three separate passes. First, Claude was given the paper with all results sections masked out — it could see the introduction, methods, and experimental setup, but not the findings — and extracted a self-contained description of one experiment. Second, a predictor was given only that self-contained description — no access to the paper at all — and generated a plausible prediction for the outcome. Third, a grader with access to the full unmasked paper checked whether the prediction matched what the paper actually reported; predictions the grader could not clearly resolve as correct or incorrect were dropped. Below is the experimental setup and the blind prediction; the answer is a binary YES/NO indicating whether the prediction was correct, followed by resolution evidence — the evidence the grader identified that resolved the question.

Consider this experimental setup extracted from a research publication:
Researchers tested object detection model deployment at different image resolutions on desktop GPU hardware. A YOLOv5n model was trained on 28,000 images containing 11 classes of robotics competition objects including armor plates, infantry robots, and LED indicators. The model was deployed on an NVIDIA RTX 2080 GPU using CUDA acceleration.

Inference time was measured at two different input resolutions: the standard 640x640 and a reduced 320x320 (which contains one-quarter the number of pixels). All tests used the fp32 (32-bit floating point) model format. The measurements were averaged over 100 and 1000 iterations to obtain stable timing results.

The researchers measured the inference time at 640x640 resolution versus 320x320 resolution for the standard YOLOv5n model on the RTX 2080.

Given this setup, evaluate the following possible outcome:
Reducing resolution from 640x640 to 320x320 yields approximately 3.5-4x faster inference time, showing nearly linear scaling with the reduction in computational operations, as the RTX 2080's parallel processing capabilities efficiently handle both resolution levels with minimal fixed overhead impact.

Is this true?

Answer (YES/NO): NO